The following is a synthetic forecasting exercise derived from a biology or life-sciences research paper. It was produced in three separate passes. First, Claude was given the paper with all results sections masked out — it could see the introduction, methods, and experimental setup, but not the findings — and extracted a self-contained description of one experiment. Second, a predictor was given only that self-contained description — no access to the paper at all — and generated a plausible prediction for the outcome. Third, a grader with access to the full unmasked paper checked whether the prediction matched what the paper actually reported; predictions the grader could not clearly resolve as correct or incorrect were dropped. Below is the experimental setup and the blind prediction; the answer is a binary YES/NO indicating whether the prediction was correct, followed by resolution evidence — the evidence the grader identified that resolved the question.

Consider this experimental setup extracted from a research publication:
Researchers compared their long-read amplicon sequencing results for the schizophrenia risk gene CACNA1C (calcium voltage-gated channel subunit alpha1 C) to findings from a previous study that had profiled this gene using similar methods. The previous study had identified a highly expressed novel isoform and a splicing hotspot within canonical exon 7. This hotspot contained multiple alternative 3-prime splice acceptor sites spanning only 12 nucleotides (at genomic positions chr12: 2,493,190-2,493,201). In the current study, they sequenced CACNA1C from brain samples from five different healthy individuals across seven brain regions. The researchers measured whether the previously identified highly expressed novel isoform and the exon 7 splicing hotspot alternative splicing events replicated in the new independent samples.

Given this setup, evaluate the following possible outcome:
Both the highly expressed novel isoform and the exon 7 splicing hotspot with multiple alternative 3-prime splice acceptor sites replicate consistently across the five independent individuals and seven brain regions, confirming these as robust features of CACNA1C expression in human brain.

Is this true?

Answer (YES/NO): NO